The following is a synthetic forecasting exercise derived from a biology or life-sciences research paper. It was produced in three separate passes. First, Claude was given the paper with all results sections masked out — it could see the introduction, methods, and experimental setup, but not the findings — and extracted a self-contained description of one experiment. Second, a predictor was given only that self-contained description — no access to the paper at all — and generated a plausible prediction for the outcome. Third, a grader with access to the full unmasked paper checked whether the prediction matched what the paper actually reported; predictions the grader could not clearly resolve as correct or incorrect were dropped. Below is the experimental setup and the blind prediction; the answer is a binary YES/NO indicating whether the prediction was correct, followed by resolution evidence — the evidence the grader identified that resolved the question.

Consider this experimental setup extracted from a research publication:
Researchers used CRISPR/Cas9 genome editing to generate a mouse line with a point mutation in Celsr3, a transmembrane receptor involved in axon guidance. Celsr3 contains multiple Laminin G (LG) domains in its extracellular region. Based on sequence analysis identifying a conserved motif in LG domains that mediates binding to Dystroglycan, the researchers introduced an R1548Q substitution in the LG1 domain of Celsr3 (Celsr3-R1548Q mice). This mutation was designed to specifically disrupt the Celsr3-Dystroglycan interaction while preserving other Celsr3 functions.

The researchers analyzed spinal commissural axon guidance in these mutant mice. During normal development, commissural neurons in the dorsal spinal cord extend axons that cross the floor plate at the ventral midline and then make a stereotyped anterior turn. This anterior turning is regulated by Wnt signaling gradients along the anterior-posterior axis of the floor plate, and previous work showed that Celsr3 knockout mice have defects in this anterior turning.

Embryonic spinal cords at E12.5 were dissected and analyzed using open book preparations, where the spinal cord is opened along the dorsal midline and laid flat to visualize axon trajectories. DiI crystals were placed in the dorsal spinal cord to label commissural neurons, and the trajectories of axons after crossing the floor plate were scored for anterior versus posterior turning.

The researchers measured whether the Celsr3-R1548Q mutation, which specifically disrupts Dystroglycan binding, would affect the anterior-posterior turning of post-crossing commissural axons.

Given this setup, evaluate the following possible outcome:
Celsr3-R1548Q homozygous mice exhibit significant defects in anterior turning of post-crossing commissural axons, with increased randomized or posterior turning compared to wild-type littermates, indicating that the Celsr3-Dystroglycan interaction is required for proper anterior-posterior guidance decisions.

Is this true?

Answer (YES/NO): YES